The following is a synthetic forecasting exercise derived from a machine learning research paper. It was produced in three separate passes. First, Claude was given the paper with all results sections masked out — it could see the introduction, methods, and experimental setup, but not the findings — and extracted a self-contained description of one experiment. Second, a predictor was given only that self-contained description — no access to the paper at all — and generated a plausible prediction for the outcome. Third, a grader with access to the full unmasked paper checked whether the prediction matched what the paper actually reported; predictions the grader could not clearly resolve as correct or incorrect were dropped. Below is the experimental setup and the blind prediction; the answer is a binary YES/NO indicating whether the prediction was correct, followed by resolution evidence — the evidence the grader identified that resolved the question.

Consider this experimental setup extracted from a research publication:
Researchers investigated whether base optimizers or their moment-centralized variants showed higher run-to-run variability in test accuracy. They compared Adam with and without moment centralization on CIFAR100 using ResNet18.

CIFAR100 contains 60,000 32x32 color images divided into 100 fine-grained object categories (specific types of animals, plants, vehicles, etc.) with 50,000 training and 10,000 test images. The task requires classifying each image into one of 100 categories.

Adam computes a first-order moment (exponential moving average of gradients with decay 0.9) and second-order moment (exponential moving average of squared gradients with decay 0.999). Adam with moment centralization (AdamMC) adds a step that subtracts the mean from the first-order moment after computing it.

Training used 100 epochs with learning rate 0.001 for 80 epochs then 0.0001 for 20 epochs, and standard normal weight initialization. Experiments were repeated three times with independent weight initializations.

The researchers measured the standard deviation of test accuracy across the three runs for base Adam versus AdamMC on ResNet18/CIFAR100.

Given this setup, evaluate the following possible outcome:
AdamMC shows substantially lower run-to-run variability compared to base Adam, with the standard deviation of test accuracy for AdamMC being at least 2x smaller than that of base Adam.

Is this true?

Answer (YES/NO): NO